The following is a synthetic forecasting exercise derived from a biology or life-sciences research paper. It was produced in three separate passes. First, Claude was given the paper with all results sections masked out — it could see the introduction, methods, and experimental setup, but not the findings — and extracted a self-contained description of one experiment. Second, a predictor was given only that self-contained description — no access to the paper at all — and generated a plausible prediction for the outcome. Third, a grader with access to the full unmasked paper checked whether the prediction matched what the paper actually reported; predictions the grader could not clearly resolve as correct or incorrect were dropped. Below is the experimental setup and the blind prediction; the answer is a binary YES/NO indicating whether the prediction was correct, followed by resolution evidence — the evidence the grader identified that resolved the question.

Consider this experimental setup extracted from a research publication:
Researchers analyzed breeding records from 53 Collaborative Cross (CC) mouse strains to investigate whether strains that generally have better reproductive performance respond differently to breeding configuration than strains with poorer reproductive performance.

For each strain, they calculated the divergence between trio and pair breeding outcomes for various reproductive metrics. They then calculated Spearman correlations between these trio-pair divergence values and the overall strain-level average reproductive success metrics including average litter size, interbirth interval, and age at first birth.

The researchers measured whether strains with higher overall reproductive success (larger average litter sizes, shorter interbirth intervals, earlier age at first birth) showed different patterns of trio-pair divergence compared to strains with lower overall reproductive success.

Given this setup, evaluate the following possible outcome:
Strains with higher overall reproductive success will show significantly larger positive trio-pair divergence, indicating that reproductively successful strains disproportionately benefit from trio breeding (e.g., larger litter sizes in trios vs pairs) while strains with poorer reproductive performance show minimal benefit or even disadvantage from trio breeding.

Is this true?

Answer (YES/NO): NO